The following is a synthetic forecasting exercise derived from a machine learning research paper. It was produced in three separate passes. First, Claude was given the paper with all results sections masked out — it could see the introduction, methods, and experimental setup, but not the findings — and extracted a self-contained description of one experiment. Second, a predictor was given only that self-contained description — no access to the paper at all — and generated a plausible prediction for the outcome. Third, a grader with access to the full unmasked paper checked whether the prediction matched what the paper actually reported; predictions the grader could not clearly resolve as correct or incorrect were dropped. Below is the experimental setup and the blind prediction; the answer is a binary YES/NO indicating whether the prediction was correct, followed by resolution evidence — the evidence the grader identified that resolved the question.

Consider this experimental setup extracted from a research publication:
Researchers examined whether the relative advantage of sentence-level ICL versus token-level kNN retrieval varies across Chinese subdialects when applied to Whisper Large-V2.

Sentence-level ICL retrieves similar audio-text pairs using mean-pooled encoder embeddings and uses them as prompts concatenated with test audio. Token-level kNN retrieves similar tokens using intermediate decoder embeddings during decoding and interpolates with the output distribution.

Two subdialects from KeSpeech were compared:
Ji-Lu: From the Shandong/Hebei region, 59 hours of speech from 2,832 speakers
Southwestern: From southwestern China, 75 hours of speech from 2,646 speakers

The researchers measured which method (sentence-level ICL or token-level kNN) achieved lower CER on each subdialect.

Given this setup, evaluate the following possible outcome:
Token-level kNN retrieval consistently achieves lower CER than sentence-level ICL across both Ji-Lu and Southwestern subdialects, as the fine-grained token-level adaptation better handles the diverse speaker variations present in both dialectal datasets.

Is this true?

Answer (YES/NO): NO